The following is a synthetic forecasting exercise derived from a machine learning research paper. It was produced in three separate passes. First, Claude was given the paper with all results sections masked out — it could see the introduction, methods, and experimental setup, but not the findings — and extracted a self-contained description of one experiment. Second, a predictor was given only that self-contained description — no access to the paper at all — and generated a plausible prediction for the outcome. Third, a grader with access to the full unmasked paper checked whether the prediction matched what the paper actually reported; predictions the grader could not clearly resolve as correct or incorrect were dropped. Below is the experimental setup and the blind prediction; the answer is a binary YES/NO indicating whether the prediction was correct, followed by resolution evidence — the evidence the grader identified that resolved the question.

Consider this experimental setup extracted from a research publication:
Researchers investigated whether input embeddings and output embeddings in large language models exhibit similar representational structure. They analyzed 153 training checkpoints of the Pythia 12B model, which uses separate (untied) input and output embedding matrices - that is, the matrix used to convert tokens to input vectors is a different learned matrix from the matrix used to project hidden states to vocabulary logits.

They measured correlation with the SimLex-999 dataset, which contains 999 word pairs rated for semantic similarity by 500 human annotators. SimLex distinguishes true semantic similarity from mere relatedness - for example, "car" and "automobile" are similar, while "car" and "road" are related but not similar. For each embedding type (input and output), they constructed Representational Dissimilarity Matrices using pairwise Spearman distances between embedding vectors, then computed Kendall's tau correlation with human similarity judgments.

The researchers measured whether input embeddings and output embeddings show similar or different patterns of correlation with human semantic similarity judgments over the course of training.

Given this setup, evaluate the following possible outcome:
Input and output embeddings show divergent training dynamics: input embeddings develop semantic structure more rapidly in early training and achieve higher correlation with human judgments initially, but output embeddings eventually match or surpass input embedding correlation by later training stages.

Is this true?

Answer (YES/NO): NO